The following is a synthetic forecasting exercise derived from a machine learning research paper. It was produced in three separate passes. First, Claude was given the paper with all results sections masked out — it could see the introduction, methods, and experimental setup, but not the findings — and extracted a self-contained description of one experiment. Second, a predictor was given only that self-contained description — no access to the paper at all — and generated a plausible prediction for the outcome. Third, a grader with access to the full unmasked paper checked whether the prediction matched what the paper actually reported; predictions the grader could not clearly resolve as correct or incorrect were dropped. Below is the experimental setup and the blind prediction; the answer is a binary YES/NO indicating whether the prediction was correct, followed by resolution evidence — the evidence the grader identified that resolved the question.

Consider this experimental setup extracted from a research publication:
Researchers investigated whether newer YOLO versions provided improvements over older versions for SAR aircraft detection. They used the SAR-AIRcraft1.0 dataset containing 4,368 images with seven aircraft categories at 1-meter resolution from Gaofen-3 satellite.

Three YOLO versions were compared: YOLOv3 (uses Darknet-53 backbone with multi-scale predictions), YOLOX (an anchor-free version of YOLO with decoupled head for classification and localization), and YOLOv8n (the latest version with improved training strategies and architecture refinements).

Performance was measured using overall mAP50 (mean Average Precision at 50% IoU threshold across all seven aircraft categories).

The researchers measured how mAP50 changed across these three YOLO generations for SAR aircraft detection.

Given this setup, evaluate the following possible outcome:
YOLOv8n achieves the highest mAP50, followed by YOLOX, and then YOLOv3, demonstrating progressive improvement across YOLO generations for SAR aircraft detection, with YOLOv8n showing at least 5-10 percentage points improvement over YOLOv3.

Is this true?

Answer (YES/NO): NO